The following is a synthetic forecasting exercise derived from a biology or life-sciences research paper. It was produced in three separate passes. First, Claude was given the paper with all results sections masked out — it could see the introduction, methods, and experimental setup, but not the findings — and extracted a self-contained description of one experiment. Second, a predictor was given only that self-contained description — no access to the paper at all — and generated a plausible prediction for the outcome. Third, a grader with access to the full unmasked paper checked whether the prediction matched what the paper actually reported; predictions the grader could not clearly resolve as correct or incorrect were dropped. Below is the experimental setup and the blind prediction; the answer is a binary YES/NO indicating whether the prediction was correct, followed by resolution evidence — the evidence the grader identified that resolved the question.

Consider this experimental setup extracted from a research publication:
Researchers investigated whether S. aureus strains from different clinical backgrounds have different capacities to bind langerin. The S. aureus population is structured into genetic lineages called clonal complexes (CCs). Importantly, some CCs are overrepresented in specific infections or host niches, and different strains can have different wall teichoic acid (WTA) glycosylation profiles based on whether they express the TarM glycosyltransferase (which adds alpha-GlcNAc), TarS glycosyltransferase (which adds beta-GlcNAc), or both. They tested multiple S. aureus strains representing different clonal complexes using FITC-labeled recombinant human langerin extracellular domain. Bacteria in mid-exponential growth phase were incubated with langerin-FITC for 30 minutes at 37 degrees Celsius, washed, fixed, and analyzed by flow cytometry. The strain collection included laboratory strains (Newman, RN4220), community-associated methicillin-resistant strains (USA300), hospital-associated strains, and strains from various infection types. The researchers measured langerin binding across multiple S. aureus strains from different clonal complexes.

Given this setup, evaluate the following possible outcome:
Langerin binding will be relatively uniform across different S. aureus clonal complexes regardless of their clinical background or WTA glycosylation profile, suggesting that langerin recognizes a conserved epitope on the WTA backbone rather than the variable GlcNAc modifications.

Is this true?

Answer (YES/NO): NO